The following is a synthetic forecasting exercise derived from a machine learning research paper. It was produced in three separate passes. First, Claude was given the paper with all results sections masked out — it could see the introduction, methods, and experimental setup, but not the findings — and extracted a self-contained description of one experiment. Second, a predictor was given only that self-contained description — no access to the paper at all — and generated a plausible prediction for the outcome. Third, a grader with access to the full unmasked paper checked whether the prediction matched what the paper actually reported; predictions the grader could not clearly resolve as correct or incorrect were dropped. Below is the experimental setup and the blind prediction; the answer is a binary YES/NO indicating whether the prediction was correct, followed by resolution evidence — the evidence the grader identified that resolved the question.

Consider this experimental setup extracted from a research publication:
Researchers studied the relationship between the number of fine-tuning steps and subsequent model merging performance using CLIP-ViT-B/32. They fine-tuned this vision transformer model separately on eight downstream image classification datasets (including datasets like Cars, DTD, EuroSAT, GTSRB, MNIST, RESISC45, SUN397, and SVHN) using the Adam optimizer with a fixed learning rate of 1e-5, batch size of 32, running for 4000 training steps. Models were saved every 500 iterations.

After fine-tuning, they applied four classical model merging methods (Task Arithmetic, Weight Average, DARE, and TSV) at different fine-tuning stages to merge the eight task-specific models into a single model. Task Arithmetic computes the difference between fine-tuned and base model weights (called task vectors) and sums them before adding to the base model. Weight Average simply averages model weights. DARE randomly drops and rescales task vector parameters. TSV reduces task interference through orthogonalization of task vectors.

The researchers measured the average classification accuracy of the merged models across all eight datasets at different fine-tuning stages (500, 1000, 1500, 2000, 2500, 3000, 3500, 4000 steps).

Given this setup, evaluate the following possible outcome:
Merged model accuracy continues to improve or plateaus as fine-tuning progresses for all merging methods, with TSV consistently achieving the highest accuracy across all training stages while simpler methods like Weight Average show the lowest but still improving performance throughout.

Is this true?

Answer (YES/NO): NO